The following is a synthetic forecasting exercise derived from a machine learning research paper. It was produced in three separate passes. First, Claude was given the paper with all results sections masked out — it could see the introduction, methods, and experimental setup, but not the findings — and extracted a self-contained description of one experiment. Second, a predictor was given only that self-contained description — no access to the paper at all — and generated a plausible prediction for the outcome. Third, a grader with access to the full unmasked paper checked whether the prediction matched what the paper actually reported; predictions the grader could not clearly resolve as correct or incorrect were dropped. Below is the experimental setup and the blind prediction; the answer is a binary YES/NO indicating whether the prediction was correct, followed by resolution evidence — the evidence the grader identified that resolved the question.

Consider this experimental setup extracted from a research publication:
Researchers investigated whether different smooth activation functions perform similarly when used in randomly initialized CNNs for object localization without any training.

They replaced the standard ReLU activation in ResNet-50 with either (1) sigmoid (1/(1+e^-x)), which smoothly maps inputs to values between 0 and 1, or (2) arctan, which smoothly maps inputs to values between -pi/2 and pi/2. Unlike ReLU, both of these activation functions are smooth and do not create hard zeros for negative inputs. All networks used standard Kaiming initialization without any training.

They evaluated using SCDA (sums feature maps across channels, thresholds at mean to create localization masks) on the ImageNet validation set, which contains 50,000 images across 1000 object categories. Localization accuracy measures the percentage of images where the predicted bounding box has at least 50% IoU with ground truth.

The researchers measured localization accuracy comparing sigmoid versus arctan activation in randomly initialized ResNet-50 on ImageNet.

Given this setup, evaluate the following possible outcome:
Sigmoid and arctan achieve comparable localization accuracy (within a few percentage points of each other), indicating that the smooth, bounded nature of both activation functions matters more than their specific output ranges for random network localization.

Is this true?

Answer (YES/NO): NO